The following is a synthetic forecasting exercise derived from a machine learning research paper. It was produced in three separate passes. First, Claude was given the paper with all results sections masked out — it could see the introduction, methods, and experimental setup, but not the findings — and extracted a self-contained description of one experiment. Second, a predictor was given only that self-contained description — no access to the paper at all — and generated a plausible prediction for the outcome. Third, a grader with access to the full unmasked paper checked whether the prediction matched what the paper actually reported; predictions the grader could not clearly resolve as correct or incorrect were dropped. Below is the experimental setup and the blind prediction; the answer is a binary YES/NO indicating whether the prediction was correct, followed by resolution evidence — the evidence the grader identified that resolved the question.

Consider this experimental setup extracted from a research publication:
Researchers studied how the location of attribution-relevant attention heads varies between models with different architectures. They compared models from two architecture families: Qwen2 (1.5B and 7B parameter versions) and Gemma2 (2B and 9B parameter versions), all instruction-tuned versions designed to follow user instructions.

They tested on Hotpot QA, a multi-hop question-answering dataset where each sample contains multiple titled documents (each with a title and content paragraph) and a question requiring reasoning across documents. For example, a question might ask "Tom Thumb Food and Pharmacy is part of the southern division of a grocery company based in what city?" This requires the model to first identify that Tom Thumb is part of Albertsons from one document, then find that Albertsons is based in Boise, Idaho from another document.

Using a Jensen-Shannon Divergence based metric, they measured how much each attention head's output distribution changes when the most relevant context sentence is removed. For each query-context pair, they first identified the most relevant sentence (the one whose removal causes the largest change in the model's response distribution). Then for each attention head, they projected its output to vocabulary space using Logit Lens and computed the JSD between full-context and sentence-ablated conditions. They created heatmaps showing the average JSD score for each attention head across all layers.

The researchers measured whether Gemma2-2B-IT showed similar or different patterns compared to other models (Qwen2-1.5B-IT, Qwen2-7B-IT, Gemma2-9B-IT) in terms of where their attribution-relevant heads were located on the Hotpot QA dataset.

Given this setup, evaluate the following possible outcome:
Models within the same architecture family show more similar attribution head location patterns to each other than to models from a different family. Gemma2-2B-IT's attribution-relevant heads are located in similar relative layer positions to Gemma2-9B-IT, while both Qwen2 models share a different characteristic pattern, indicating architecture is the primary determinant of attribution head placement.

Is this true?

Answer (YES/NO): NO